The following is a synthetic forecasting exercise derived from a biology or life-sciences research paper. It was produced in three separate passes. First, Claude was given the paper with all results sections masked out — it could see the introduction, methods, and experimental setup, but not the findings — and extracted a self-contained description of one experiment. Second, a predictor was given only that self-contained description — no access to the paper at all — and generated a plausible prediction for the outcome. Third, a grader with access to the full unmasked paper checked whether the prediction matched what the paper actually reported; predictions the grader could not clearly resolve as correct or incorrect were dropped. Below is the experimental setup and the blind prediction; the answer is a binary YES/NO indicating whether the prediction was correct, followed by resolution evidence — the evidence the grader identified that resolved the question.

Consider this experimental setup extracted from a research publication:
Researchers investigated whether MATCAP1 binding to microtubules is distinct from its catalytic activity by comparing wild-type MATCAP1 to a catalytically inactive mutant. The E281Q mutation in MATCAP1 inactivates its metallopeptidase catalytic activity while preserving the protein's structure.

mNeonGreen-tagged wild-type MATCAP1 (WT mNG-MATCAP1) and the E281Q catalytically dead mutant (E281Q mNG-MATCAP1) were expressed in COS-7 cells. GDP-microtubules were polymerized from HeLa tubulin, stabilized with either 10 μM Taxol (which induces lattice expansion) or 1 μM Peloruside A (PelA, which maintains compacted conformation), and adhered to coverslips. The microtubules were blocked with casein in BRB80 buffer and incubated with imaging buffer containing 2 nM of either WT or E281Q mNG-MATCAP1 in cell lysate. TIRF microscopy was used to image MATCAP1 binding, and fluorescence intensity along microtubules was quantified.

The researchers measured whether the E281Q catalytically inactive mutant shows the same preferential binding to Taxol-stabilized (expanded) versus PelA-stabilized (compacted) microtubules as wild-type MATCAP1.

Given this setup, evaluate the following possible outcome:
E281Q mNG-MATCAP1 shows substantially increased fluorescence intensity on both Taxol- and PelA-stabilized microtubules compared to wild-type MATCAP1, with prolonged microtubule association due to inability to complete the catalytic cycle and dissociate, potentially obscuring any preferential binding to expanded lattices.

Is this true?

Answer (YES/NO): NO